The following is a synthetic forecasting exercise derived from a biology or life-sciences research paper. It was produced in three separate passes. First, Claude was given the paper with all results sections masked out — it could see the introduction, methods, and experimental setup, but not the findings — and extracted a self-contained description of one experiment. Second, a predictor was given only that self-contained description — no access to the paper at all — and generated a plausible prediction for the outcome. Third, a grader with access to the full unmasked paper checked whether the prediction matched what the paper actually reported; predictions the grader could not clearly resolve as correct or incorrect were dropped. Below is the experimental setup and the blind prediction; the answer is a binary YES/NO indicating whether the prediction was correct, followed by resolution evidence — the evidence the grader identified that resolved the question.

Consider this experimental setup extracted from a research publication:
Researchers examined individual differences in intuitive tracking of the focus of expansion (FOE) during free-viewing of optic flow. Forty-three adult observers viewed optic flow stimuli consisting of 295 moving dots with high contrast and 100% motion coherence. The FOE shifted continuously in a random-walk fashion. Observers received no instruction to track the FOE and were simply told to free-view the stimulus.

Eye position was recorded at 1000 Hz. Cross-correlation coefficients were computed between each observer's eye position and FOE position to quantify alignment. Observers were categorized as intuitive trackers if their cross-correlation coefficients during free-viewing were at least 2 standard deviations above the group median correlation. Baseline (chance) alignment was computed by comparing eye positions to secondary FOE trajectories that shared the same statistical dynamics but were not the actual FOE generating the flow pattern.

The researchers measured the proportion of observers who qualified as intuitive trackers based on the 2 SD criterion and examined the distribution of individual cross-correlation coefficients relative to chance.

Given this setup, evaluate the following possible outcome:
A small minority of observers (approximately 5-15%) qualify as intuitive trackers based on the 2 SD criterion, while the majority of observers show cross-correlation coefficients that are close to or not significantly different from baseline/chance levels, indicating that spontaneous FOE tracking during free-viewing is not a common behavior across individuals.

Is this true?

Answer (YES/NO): NO